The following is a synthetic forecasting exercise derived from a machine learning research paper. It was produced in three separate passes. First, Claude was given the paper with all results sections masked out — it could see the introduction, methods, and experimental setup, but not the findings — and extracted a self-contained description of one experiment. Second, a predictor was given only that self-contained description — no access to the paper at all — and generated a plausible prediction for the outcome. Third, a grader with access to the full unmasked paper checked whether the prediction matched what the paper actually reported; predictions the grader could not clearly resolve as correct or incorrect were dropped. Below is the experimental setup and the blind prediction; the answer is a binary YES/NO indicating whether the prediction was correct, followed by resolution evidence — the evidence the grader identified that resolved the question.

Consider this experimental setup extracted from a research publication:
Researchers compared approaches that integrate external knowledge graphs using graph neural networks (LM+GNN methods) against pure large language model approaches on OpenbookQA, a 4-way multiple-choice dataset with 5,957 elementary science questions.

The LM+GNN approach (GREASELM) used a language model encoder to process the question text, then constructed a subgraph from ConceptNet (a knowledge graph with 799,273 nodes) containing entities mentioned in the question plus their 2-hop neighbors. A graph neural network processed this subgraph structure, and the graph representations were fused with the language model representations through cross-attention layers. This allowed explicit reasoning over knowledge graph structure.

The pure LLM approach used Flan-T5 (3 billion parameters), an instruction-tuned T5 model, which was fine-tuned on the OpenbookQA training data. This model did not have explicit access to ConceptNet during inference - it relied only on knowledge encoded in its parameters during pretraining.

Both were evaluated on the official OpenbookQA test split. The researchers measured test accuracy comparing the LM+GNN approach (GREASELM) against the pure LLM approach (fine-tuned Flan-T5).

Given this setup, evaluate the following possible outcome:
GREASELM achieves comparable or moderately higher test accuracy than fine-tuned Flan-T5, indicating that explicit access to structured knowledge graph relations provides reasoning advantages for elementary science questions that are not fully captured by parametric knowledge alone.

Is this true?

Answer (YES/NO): NO